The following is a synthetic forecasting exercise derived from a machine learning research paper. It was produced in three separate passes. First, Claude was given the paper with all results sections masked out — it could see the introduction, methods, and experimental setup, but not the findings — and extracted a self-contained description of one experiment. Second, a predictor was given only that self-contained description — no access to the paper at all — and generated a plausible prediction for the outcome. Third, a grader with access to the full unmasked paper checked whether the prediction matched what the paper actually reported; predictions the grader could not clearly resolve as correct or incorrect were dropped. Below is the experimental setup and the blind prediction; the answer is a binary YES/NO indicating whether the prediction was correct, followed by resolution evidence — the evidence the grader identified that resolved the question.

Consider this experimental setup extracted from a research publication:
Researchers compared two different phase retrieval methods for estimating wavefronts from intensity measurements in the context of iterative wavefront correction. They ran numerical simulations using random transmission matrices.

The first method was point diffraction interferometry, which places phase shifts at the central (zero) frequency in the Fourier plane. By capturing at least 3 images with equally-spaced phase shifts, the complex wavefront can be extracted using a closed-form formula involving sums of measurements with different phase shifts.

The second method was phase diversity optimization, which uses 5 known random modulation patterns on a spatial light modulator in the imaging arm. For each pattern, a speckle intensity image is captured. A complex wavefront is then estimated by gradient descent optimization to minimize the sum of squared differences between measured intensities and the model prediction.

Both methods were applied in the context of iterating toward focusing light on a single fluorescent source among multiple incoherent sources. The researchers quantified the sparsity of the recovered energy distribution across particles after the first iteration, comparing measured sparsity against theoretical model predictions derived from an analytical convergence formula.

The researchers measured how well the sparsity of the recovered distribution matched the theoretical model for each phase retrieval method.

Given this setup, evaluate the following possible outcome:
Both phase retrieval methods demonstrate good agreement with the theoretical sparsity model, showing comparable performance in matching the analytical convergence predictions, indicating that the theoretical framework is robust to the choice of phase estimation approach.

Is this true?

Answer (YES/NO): NO